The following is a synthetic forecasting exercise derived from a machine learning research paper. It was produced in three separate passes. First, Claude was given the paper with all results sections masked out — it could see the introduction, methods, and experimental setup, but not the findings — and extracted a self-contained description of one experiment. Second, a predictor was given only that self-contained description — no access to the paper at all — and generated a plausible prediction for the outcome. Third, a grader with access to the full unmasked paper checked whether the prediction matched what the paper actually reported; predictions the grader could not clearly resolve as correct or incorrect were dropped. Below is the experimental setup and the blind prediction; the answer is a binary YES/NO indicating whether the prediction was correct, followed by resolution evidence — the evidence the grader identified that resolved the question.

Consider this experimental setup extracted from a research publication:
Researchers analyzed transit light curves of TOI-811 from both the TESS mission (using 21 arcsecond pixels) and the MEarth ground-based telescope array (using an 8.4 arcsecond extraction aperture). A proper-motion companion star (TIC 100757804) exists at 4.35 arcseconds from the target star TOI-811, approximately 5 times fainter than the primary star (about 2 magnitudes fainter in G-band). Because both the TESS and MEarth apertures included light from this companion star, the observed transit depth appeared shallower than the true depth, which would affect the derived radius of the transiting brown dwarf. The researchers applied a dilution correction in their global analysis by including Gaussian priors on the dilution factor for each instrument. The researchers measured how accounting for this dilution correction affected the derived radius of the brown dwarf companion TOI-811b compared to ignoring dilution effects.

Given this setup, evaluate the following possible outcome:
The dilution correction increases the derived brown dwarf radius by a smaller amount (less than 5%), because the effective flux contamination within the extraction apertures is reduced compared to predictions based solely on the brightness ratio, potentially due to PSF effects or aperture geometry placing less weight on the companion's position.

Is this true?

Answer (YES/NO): NO